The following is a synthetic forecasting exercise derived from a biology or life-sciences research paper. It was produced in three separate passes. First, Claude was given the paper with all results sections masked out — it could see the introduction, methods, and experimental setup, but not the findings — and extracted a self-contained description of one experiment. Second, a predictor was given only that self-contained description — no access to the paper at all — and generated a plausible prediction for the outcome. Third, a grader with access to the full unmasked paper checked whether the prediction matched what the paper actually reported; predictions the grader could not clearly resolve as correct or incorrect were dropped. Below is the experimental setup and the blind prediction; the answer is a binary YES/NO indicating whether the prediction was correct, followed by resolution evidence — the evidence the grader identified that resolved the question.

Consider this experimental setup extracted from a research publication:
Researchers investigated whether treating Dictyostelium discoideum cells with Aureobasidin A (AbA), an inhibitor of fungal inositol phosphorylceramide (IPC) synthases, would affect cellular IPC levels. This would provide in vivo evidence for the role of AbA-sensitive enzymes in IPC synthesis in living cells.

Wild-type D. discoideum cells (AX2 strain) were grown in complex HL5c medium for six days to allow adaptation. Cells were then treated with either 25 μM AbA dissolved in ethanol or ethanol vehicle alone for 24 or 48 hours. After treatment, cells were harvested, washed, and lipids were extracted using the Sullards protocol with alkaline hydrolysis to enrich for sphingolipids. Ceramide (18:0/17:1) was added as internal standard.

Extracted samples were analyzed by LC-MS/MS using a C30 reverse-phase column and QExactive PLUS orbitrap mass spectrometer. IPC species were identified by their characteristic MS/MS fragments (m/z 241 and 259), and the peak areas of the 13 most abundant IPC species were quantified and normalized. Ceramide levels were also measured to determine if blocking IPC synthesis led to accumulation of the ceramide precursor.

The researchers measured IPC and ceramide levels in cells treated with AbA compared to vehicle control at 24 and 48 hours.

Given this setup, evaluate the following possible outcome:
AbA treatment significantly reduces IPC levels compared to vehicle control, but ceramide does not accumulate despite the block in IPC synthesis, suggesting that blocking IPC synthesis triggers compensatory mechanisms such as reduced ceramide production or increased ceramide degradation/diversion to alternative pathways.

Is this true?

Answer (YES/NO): NO